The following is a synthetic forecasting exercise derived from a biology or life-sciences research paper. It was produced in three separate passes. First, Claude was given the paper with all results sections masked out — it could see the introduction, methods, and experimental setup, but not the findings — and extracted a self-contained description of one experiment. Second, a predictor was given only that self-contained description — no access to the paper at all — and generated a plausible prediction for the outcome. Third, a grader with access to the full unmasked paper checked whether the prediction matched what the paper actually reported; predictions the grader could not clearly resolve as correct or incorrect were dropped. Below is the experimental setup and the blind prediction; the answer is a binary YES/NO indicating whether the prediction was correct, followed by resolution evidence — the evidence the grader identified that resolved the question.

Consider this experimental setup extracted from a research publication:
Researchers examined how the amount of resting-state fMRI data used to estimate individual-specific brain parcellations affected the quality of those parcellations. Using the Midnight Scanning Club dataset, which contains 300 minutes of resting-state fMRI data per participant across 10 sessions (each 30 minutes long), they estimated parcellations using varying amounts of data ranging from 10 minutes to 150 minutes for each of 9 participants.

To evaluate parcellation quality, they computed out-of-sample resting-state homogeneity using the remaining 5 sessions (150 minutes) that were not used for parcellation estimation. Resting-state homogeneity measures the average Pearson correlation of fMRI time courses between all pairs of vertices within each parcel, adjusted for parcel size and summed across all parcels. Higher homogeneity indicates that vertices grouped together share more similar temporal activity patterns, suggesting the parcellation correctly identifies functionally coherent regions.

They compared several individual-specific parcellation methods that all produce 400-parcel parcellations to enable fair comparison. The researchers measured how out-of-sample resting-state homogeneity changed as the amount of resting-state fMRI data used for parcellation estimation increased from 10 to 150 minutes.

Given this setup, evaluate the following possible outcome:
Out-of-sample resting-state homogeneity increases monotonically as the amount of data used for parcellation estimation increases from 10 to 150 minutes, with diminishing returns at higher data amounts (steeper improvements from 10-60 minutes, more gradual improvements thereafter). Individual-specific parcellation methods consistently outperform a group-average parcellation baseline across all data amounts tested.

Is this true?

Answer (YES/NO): NO